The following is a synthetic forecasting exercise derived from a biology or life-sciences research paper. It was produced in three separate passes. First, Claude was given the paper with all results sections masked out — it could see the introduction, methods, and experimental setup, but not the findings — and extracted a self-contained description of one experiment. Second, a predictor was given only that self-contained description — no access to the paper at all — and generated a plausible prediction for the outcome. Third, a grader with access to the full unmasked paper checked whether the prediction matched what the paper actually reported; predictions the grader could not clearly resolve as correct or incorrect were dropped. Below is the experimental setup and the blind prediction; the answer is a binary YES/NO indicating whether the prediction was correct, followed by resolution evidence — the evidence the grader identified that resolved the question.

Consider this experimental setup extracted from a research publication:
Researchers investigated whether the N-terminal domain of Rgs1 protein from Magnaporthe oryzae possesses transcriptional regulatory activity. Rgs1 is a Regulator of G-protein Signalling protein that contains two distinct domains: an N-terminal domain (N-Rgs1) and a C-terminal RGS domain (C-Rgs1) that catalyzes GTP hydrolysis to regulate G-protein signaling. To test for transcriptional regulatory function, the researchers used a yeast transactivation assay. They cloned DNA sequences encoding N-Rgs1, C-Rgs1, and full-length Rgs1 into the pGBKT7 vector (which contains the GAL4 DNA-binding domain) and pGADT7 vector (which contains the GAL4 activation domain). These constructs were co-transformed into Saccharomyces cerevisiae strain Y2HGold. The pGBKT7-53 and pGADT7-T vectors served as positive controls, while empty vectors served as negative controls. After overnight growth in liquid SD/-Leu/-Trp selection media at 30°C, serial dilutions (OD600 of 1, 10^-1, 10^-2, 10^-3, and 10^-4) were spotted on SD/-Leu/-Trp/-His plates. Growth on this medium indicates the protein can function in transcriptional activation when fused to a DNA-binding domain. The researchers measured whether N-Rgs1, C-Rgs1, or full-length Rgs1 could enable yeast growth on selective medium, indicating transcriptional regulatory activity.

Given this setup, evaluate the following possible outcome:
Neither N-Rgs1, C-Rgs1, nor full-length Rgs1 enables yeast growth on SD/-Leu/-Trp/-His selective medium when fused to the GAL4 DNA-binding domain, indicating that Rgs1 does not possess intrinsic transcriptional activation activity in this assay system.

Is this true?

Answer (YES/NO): NO